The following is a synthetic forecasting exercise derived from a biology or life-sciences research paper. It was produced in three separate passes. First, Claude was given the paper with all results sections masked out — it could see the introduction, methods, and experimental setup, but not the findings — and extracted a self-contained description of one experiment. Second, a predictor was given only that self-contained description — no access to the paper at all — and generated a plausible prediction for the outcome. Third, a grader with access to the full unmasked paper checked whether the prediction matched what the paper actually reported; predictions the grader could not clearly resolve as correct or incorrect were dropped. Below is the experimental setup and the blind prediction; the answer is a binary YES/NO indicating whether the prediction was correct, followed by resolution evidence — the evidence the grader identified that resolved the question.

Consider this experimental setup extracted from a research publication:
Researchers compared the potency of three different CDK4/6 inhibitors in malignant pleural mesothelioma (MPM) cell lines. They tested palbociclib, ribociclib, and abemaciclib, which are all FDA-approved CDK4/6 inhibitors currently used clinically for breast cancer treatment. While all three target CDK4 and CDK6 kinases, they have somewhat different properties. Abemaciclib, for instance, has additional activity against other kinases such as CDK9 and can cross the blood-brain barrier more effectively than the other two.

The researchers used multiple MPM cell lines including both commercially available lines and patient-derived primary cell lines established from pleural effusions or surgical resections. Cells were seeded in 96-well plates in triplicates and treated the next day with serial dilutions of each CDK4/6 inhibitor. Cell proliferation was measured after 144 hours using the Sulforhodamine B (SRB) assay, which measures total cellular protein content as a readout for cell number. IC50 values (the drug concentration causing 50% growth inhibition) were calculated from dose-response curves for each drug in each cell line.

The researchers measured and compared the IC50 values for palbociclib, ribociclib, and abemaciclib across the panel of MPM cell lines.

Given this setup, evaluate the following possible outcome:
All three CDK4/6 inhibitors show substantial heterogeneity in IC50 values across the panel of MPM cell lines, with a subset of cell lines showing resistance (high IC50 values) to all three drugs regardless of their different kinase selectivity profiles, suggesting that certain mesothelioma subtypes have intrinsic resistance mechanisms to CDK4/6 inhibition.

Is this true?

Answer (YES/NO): YES